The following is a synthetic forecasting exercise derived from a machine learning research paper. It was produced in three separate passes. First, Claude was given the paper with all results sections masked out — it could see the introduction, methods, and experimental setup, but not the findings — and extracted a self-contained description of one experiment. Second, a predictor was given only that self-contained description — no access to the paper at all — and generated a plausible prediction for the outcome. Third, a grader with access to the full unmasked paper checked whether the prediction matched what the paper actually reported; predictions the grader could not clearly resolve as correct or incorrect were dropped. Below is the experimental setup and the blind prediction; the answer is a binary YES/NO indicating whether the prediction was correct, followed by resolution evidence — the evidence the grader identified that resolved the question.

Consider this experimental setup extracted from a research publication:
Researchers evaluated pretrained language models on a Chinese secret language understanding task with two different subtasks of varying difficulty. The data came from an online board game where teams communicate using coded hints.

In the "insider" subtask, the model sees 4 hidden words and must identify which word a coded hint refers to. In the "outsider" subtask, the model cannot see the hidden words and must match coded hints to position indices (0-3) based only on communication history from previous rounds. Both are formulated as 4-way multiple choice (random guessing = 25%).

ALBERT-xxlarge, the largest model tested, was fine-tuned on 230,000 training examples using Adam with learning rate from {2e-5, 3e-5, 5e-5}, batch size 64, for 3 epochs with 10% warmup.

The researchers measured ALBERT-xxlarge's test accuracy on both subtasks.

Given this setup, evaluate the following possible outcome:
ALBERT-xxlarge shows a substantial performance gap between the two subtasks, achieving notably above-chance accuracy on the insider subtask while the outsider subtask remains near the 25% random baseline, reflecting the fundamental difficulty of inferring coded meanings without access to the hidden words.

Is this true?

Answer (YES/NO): NO